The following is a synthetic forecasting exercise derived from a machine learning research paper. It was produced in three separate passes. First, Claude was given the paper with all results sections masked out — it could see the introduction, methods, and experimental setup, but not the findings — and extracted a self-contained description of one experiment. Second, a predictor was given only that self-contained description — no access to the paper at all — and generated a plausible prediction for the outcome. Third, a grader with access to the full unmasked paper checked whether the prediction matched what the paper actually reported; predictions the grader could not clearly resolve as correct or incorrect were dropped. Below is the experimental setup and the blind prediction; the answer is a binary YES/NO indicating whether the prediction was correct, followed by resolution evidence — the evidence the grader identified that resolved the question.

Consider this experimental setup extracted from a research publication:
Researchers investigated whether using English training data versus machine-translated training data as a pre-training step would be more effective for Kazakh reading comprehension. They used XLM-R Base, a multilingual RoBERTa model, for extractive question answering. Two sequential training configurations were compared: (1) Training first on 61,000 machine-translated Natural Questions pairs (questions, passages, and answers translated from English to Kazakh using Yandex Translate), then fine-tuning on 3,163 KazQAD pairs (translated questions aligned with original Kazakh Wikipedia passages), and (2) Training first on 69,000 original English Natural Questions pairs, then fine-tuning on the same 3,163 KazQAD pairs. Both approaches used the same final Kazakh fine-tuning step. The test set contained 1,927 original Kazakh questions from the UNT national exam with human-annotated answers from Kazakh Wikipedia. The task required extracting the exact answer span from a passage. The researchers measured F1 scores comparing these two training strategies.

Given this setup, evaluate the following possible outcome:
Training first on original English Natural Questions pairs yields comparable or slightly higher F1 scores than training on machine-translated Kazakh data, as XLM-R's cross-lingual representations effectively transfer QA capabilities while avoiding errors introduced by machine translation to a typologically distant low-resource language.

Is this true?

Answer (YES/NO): YES